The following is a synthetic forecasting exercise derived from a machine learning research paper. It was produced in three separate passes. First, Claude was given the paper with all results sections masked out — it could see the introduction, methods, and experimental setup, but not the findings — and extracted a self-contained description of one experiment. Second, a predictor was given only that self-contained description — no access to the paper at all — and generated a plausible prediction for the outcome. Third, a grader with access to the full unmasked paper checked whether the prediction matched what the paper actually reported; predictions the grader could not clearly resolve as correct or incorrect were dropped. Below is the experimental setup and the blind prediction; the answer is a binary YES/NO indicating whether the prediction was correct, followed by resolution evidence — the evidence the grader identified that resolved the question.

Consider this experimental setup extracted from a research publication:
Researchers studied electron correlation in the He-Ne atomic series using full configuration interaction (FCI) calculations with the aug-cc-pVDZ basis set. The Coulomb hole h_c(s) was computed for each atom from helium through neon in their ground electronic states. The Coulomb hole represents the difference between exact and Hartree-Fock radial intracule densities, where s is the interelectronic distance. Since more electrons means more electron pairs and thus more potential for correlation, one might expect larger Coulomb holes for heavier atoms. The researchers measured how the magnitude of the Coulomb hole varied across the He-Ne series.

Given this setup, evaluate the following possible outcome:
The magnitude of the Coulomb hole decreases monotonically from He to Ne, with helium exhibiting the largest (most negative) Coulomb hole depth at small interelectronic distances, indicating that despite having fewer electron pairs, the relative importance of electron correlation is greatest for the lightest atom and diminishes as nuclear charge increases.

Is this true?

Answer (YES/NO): NO